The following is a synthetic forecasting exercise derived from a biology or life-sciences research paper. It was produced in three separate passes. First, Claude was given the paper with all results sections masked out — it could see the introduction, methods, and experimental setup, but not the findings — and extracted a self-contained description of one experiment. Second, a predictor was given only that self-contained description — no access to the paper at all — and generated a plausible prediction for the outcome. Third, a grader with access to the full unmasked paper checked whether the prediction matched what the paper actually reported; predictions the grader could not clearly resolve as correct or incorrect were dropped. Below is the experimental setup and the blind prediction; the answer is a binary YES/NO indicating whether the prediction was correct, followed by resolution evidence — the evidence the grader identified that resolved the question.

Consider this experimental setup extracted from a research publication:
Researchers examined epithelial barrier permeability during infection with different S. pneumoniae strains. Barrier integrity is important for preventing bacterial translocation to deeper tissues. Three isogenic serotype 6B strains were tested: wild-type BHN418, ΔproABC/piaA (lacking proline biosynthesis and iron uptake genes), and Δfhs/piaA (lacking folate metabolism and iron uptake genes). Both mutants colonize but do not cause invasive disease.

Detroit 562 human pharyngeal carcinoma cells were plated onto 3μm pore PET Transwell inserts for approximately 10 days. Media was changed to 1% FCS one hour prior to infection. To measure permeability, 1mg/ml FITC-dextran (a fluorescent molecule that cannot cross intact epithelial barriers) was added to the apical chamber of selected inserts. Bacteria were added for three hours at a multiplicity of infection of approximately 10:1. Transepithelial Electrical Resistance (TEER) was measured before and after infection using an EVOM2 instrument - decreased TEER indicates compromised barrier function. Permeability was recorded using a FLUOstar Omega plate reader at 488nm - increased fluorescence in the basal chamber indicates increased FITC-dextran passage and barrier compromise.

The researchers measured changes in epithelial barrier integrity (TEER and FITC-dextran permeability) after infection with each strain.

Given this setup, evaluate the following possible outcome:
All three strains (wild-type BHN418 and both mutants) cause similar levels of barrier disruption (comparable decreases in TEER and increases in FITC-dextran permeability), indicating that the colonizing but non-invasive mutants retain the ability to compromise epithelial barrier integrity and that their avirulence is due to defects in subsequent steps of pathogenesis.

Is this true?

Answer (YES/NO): NO